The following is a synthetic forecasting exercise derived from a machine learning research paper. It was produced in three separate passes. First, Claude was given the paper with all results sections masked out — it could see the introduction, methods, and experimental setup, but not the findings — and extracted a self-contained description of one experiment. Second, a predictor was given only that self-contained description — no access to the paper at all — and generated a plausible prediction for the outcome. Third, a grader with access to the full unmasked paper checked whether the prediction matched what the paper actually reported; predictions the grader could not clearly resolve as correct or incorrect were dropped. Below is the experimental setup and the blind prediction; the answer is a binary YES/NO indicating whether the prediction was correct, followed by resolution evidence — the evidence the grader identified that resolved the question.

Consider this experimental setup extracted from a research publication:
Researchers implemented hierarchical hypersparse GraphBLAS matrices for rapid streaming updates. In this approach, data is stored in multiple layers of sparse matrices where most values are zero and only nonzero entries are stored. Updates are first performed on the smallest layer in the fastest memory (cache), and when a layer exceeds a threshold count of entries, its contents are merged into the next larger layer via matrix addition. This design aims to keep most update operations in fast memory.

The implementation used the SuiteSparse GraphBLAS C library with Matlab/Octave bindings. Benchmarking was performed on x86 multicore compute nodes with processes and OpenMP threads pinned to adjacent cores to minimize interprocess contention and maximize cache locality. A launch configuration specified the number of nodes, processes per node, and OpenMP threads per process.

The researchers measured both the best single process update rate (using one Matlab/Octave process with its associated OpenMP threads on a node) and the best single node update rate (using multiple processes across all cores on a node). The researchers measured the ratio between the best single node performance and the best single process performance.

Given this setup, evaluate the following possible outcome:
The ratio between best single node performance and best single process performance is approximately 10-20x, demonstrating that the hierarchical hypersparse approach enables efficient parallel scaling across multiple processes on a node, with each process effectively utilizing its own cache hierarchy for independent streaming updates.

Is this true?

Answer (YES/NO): NO